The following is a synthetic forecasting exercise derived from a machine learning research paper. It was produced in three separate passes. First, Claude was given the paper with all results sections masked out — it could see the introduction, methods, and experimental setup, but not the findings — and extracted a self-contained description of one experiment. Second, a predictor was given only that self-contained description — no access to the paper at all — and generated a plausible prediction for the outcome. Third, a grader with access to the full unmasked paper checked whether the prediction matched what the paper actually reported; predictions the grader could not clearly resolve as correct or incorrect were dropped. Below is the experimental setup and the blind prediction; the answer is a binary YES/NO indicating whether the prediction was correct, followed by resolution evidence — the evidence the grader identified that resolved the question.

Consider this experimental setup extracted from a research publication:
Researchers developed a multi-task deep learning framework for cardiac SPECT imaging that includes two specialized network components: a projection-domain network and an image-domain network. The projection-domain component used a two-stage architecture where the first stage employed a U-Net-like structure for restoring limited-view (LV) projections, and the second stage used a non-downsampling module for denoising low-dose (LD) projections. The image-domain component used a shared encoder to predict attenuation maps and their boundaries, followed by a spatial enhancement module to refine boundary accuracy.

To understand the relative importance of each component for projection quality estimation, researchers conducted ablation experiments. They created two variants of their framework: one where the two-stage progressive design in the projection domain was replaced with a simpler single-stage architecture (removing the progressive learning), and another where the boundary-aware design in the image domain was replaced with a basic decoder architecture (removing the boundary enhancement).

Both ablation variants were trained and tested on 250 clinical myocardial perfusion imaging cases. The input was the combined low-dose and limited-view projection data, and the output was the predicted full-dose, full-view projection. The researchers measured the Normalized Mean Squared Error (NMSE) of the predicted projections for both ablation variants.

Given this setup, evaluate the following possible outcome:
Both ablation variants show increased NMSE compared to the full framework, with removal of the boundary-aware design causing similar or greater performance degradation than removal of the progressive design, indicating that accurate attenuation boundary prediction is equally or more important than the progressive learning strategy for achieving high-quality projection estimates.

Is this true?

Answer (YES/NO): NO